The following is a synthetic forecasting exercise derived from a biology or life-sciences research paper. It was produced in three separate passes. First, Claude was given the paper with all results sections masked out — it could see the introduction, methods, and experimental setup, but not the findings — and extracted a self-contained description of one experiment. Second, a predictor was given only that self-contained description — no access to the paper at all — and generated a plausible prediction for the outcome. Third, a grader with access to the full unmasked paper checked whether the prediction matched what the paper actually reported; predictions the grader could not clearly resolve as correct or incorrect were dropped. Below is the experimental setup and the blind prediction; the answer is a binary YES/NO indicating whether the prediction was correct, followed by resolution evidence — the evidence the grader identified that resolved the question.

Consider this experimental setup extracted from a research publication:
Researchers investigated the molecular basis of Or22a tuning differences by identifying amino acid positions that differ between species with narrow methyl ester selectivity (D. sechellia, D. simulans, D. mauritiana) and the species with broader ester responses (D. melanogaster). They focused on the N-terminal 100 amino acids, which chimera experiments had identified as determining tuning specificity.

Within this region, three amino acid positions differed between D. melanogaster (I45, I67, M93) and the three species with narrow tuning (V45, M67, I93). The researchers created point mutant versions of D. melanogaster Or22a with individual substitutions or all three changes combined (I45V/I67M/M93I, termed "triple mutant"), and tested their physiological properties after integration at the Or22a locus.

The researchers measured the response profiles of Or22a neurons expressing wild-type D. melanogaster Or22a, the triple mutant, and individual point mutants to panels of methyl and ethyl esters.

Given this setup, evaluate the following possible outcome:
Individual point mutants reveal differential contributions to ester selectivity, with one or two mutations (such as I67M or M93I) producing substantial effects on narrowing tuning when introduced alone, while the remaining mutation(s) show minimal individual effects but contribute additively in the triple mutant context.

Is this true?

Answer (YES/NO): NO